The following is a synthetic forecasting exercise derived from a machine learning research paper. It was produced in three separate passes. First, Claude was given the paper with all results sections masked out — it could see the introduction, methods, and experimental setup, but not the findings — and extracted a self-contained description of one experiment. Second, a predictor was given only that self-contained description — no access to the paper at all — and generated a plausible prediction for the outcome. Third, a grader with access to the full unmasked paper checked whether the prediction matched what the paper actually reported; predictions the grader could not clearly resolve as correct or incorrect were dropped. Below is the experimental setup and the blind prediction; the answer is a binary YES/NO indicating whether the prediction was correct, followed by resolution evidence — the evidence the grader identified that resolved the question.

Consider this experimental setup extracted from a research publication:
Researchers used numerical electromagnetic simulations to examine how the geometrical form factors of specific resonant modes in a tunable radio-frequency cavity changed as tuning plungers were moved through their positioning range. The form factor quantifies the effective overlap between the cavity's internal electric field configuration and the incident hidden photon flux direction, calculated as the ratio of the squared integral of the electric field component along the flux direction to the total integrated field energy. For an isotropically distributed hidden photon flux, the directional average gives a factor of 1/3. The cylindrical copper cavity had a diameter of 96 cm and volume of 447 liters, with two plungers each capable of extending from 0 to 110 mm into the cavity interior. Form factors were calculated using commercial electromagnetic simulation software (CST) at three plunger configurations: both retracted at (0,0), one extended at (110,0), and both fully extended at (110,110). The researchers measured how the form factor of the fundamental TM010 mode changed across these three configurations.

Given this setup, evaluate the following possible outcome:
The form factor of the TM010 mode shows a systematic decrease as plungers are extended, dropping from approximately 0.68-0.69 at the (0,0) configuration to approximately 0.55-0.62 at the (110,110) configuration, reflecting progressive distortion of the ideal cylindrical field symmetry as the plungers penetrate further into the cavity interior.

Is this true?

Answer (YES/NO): NO